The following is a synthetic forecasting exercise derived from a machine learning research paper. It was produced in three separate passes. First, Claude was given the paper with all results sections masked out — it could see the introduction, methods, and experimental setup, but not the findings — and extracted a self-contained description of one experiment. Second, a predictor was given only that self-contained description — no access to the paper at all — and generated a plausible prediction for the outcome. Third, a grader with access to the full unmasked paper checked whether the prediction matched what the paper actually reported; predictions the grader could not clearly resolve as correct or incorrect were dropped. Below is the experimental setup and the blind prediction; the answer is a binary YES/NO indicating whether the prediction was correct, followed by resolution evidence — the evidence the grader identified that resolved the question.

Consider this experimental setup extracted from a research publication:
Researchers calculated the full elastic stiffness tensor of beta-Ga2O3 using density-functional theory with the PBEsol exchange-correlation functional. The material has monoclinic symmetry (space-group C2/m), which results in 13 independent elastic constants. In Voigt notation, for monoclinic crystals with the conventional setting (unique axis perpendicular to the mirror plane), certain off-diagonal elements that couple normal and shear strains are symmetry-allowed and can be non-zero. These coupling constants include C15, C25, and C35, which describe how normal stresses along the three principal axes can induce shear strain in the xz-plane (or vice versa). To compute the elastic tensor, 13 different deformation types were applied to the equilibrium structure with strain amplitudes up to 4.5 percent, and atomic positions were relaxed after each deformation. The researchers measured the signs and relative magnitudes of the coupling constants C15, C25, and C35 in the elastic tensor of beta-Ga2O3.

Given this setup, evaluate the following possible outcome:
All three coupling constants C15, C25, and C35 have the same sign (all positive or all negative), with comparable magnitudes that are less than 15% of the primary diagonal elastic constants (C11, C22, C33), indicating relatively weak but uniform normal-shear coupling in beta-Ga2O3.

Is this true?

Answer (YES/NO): NO